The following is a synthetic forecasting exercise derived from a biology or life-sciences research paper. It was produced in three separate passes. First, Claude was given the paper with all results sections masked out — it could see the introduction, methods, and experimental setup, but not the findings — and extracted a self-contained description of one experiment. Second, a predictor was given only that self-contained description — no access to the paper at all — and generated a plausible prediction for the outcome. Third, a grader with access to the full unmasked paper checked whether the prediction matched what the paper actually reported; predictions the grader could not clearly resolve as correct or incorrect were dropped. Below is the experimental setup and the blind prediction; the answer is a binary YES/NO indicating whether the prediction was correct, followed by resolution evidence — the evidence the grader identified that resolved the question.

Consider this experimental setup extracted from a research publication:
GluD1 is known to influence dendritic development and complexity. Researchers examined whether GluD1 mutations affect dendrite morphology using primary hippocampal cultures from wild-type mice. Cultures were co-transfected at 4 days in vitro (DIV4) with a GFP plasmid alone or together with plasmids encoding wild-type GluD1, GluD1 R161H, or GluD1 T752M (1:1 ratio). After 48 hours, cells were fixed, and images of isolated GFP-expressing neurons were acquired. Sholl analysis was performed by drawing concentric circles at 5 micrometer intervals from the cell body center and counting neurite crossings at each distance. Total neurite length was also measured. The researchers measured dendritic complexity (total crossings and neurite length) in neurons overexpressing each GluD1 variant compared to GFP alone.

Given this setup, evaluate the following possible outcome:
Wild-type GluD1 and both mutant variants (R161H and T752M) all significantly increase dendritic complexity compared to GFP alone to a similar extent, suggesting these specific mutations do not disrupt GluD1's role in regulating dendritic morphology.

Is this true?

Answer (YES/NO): NO